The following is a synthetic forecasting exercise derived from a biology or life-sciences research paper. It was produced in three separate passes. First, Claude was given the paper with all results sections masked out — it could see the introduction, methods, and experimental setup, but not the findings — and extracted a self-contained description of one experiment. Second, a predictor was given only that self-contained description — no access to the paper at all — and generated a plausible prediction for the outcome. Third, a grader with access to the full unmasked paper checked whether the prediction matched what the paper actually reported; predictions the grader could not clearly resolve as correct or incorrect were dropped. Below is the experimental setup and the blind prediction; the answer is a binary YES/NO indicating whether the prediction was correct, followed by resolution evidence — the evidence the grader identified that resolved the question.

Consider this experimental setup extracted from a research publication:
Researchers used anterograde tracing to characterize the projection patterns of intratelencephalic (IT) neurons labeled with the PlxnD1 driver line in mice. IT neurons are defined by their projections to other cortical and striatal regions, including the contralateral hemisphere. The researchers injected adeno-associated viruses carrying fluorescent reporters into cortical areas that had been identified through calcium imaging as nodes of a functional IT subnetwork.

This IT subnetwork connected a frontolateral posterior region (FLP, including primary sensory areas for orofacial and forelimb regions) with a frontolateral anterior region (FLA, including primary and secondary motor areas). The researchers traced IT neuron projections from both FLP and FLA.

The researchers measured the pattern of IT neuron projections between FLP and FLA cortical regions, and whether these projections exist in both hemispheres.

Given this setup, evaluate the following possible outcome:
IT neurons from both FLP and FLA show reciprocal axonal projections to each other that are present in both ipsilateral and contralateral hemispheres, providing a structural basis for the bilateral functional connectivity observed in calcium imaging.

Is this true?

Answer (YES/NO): NO